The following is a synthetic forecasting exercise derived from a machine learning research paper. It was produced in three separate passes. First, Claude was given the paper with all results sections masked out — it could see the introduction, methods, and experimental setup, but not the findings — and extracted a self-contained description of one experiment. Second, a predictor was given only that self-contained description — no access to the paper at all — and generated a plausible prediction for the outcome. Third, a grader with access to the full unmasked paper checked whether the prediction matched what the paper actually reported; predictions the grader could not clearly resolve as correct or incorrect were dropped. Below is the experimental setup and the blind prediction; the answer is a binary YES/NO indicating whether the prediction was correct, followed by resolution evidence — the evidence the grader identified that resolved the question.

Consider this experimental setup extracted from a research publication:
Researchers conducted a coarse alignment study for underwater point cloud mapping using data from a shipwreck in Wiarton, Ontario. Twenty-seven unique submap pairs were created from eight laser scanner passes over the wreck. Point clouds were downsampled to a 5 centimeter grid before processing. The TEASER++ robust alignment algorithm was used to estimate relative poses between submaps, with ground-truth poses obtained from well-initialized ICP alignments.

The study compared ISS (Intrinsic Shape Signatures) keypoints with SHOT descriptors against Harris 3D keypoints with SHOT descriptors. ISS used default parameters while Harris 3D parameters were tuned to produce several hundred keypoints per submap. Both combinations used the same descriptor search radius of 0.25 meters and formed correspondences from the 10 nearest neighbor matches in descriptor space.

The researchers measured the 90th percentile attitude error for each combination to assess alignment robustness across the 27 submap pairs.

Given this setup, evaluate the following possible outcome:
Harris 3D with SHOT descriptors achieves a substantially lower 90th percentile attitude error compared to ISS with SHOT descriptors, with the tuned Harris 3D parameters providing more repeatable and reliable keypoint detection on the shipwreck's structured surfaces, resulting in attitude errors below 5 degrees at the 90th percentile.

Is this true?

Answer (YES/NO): NO